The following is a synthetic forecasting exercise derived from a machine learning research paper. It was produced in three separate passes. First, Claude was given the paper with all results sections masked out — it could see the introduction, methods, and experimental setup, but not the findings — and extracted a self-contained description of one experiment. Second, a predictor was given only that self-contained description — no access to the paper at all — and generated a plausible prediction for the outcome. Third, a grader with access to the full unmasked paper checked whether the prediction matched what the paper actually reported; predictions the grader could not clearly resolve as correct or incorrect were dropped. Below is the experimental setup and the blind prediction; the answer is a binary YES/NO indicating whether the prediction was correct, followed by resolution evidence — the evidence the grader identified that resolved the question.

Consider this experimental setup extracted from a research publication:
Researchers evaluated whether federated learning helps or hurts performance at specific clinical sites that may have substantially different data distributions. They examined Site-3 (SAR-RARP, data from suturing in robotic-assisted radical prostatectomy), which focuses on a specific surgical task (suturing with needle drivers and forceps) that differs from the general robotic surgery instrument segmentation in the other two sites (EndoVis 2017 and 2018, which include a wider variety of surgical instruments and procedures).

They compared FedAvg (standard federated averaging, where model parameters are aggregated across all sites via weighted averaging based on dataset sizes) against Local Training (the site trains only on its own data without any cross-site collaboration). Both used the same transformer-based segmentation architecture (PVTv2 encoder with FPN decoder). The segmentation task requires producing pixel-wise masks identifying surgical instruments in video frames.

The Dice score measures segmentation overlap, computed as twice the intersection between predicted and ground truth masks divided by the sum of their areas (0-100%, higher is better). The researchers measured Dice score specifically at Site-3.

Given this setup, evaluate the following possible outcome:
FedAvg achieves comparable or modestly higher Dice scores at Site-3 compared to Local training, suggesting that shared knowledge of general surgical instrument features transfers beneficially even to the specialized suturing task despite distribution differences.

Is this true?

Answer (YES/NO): NO